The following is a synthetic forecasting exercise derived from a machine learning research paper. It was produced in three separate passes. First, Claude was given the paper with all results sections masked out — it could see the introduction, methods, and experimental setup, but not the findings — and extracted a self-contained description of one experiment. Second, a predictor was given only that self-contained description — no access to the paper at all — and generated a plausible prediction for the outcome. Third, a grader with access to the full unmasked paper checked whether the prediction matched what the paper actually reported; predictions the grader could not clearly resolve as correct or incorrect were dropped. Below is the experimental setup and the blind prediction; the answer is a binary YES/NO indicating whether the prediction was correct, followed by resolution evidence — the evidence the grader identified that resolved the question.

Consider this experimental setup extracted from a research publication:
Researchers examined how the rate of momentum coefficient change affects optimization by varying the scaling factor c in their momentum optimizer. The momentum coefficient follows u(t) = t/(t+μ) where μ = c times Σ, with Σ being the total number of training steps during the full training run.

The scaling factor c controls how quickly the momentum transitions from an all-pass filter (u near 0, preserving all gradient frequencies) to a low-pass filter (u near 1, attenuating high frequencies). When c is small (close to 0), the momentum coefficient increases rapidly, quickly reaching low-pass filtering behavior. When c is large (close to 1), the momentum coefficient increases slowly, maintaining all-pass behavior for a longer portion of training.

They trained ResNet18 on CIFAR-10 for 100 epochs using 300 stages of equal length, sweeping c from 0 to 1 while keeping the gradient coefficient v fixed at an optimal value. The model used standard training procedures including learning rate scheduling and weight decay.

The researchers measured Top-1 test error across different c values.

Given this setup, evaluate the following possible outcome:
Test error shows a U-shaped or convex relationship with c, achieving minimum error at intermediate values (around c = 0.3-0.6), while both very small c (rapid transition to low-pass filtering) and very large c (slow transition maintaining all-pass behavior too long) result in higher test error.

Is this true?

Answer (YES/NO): NO